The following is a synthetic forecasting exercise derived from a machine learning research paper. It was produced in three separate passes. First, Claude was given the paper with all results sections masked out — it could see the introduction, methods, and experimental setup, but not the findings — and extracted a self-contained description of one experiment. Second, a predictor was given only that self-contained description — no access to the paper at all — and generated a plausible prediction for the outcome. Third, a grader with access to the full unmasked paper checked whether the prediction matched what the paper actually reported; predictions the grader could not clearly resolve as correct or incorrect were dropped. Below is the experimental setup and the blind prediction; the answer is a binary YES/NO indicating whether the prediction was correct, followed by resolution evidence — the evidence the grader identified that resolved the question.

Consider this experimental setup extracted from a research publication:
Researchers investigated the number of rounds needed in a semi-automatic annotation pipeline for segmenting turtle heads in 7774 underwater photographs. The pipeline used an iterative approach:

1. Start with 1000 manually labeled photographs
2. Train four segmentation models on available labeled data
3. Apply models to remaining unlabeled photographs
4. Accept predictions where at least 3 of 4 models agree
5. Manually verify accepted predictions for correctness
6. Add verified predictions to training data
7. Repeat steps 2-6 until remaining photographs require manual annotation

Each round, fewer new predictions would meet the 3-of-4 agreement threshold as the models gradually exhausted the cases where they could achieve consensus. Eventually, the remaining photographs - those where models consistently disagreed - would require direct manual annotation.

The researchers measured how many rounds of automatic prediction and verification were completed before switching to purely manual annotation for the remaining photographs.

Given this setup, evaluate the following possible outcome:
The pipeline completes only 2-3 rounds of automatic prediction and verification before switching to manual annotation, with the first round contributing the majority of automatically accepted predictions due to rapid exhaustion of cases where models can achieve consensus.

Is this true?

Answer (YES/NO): NO